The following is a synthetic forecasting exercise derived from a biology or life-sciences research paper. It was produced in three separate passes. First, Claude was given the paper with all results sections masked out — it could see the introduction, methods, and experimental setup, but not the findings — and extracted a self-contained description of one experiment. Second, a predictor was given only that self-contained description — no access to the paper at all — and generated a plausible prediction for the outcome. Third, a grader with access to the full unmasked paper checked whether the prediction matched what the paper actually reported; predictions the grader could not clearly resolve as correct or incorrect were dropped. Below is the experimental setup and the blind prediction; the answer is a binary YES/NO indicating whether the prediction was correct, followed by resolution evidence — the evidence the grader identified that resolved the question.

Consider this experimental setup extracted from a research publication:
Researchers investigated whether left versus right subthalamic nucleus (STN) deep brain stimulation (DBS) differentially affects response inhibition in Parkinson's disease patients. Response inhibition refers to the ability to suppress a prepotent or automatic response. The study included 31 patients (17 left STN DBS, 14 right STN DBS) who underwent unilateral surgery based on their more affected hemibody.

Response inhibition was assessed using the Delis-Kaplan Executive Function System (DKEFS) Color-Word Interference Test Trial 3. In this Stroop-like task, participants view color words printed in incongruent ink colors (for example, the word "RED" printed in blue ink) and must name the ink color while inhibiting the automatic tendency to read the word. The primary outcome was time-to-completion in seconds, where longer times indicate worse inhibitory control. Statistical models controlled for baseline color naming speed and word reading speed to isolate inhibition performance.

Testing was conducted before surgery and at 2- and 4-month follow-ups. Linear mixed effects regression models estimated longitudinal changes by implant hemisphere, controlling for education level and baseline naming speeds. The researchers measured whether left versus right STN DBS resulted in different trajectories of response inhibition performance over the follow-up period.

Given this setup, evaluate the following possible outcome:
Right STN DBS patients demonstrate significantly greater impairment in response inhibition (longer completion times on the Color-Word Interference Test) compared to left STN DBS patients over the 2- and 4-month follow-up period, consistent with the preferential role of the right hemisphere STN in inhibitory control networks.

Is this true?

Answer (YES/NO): NO